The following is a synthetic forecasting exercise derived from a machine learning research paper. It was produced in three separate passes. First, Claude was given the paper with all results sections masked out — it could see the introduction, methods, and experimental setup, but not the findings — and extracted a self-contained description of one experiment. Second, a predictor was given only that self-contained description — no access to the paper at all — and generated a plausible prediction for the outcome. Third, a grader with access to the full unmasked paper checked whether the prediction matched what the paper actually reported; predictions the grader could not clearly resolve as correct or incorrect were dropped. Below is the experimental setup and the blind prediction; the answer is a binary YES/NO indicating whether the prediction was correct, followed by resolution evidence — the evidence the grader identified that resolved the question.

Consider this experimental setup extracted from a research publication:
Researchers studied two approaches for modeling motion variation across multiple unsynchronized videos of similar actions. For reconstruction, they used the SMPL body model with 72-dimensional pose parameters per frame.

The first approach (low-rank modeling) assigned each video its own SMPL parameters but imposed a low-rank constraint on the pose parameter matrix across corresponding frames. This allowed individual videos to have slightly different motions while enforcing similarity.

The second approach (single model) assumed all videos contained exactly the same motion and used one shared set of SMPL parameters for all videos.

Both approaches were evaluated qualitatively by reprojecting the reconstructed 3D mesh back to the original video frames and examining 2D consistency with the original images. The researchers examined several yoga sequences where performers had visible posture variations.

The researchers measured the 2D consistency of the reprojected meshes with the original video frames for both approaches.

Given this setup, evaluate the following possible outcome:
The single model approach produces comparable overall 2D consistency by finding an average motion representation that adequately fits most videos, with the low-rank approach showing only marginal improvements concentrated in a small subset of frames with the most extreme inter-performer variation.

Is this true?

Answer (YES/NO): NO